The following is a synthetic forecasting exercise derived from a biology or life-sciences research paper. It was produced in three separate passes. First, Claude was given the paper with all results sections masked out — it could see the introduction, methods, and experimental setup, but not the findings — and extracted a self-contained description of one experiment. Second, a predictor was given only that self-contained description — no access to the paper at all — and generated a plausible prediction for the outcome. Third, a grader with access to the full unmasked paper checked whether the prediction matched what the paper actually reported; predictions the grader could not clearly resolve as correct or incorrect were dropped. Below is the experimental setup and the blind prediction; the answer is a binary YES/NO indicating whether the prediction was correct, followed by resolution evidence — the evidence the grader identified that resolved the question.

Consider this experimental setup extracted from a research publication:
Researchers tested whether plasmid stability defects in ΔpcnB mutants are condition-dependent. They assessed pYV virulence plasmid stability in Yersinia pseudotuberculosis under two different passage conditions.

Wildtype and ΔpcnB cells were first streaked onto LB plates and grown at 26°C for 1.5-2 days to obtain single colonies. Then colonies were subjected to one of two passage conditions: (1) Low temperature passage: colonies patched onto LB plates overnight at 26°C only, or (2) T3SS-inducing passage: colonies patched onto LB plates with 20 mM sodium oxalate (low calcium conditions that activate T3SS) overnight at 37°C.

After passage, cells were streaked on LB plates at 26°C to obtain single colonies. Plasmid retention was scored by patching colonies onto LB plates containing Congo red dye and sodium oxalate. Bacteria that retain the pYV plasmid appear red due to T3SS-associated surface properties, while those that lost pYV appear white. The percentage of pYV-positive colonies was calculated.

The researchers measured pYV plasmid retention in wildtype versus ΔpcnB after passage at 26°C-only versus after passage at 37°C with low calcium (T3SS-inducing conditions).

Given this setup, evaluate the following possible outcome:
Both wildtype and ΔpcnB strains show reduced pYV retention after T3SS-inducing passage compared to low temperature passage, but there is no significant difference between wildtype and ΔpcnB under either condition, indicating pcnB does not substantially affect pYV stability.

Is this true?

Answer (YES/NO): NO